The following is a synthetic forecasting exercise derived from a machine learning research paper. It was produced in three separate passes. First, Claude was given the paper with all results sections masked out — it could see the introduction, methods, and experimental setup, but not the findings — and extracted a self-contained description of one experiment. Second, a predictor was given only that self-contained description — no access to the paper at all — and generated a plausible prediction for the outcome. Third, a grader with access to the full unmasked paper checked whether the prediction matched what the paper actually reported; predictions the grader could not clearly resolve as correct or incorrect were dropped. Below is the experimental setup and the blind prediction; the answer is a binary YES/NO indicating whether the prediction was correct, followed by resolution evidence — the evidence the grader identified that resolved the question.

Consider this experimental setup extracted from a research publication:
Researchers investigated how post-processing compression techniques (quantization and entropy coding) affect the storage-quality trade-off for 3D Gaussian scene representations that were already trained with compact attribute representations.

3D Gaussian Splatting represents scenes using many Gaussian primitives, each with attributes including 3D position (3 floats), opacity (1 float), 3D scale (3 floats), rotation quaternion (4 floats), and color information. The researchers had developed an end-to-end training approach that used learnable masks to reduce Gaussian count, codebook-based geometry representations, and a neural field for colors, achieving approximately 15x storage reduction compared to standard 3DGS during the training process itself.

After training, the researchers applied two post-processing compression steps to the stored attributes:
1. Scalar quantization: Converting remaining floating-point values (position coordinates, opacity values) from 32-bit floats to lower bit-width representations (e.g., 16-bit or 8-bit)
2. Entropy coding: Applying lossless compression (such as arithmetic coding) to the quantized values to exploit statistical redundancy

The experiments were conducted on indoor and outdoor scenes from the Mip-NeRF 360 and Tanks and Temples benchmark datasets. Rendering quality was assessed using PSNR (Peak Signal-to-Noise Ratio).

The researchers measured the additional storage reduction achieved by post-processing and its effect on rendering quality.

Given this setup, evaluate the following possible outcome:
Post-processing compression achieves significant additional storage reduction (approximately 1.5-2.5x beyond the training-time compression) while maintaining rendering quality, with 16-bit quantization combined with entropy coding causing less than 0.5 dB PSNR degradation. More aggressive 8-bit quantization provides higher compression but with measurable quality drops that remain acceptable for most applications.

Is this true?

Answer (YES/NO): NO